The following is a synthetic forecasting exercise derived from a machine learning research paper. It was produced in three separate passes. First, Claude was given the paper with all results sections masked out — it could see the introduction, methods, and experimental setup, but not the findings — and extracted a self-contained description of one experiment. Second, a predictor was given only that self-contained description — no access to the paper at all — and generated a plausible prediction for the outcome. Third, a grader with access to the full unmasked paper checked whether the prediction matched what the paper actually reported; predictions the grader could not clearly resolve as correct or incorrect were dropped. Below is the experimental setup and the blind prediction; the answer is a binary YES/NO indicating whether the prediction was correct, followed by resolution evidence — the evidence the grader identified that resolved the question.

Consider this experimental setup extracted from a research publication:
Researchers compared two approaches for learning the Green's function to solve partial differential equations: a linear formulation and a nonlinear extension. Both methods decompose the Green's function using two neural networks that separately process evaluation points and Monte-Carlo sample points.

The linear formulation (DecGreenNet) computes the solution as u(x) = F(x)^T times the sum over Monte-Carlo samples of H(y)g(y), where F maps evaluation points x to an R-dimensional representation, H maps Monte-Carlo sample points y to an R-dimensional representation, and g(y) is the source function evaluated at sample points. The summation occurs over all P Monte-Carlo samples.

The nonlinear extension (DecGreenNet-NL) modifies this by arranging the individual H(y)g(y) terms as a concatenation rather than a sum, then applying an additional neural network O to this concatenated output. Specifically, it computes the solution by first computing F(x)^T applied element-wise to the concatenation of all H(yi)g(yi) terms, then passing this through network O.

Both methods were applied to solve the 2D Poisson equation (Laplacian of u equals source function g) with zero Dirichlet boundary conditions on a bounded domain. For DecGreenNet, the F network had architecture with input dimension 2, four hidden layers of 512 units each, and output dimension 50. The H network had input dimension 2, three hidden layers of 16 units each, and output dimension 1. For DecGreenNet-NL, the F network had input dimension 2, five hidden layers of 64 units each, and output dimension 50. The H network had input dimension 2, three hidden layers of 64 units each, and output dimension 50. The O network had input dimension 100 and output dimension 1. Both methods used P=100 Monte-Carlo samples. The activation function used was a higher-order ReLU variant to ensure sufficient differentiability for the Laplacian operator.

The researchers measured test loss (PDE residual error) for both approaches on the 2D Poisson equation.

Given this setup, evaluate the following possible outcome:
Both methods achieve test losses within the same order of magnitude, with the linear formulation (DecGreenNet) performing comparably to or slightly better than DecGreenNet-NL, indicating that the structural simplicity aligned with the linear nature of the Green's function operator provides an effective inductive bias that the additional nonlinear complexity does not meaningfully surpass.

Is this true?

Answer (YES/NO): NO